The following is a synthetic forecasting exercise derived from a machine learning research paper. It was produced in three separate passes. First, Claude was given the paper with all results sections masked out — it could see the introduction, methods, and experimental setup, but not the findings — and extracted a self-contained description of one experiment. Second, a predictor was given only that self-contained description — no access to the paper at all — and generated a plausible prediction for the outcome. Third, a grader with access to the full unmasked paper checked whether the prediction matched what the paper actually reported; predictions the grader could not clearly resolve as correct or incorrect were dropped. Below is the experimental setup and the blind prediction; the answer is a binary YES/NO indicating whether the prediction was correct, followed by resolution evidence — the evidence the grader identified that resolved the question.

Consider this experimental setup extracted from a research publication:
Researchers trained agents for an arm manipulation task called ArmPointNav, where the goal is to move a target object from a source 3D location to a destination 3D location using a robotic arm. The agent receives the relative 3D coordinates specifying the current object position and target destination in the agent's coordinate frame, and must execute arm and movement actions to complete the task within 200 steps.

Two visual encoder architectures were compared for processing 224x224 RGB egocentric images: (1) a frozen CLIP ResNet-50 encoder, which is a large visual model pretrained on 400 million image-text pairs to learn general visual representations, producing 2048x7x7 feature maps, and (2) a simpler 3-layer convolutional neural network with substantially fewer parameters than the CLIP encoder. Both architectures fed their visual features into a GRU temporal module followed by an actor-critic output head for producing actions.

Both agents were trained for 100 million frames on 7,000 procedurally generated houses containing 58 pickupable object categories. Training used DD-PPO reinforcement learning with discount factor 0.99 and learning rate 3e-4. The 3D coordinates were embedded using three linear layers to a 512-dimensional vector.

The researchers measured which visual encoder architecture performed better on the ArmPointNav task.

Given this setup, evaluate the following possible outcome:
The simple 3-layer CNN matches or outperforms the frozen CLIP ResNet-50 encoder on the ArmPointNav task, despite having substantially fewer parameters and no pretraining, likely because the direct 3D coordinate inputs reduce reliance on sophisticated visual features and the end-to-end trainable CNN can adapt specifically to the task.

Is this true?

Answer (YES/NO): YES